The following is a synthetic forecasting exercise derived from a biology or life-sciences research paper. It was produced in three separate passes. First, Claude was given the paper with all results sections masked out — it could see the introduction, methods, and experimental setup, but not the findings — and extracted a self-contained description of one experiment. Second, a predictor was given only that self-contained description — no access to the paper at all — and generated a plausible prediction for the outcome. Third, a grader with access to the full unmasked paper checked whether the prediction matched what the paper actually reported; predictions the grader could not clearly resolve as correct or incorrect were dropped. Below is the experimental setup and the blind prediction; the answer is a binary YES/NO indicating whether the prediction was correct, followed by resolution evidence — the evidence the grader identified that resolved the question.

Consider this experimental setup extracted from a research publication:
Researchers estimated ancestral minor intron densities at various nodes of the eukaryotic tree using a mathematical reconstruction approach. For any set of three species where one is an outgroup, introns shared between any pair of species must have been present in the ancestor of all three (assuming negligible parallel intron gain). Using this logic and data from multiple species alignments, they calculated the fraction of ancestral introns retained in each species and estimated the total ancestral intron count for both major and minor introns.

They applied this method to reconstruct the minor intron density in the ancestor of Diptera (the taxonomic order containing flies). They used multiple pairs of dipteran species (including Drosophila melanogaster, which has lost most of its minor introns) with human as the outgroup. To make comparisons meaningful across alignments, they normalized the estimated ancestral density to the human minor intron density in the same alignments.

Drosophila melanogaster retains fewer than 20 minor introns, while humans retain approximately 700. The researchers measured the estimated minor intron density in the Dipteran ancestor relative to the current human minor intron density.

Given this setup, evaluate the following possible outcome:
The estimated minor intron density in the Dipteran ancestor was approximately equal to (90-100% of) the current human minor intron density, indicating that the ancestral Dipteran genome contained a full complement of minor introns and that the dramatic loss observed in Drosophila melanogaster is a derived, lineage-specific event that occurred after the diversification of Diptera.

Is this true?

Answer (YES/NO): NO